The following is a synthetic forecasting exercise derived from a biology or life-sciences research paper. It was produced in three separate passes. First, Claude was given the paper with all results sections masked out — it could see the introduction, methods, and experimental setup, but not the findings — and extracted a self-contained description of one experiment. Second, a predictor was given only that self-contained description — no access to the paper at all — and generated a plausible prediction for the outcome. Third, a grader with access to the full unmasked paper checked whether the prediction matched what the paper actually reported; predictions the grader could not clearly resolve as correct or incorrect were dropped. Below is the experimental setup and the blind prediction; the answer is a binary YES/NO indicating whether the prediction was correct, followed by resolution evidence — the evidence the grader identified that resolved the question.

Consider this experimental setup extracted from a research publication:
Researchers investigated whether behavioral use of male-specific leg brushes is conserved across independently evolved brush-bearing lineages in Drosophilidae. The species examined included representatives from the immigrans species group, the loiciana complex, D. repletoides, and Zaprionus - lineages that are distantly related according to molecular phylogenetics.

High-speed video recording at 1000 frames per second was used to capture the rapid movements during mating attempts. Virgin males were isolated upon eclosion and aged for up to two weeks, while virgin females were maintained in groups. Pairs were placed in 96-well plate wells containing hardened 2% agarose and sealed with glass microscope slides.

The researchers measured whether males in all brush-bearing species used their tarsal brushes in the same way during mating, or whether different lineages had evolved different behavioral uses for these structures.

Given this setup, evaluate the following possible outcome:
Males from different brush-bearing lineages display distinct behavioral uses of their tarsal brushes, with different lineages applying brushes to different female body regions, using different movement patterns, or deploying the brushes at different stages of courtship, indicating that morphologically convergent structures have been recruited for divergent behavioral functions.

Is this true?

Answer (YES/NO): NO